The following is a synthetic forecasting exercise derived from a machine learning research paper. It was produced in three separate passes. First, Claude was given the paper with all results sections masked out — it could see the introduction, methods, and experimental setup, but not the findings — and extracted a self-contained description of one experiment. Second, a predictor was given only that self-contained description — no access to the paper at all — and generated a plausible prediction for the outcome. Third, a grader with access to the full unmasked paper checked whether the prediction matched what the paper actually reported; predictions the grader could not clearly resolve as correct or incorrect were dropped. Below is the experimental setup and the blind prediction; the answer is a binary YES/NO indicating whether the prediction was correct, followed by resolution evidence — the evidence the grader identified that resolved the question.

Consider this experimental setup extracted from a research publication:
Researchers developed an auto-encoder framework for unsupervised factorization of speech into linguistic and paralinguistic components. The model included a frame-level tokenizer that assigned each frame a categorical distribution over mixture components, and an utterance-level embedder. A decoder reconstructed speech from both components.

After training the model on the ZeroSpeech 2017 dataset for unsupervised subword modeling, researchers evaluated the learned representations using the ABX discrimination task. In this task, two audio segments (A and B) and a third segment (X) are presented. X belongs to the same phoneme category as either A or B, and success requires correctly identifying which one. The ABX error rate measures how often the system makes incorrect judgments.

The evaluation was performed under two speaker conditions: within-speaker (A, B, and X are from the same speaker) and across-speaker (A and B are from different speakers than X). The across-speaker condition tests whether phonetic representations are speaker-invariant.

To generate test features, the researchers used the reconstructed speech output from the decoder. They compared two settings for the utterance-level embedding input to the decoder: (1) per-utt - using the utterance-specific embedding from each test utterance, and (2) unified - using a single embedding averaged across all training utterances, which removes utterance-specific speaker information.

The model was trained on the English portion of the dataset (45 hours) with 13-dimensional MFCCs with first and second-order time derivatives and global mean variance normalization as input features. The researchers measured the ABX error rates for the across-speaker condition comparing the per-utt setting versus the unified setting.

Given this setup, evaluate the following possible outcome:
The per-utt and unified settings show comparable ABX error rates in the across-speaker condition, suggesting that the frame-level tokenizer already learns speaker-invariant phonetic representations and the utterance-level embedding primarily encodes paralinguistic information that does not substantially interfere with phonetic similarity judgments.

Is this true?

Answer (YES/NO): NO